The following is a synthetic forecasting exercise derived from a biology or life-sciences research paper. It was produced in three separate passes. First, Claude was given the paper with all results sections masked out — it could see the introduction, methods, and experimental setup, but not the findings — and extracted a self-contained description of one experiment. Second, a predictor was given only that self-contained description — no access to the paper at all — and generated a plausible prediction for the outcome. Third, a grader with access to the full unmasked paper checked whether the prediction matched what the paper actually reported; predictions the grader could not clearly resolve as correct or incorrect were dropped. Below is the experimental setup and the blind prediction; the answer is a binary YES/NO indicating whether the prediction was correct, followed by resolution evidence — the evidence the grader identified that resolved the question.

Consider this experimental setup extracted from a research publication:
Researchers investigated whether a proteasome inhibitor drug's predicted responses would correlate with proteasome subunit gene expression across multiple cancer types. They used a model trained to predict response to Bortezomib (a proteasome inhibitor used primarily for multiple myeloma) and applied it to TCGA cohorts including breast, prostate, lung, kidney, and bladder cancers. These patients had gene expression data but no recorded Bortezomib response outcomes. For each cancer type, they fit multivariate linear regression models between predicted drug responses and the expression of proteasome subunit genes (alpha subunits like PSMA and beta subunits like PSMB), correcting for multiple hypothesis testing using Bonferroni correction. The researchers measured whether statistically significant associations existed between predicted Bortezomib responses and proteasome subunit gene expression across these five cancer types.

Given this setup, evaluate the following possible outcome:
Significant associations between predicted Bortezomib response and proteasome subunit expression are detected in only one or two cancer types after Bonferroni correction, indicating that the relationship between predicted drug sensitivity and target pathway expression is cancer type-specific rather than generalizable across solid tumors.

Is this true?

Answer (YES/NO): NO